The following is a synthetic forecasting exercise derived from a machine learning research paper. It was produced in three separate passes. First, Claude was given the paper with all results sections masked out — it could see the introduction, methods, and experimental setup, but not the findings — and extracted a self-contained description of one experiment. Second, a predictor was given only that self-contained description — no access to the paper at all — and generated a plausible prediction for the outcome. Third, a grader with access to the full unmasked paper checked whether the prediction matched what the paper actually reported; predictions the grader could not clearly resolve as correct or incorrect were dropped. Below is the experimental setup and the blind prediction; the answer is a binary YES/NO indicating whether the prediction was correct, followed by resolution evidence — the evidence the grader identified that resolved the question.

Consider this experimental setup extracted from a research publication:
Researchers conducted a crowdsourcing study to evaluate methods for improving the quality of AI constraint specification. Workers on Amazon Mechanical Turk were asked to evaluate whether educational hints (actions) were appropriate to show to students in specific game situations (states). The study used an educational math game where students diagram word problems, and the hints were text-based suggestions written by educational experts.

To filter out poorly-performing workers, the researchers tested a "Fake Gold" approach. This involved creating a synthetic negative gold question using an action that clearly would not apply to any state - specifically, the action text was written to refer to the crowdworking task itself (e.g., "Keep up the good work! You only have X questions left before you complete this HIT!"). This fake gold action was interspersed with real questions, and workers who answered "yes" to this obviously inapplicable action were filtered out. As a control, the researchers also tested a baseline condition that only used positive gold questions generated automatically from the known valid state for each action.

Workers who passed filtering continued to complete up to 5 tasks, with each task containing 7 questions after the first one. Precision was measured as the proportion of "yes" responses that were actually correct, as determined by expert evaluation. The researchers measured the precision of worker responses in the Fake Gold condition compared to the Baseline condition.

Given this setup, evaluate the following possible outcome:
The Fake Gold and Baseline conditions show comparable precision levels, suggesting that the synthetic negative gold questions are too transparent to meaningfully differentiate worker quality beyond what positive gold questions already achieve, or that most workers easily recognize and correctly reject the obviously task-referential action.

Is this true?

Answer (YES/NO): NO